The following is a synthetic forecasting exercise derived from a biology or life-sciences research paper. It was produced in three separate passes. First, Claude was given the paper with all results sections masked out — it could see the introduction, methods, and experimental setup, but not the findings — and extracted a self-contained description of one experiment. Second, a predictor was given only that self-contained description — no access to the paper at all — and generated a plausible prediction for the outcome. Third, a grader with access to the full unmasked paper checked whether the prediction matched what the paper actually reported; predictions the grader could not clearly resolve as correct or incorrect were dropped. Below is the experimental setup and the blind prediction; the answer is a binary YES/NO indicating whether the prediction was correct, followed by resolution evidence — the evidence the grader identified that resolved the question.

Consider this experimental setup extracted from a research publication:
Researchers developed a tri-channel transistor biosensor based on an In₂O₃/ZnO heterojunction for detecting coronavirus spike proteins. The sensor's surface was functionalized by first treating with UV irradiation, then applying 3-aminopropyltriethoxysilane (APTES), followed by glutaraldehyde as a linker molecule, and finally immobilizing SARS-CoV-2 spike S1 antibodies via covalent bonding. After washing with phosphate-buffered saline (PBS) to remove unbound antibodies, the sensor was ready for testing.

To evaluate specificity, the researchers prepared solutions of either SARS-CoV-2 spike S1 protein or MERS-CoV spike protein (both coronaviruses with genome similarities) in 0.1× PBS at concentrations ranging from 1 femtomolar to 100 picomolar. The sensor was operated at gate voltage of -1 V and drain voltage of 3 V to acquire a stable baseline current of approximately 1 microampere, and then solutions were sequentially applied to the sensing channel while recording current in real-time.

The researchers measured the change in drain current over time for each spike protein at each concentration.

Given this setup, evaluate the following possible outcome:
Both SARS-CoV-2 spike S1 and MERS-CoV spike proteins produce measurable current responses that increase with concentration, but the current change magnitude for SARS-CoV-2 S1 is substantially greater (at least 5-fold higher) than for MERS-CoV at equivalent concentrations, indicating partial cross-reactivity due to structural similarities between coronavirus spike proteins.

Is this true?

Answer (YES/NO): NO